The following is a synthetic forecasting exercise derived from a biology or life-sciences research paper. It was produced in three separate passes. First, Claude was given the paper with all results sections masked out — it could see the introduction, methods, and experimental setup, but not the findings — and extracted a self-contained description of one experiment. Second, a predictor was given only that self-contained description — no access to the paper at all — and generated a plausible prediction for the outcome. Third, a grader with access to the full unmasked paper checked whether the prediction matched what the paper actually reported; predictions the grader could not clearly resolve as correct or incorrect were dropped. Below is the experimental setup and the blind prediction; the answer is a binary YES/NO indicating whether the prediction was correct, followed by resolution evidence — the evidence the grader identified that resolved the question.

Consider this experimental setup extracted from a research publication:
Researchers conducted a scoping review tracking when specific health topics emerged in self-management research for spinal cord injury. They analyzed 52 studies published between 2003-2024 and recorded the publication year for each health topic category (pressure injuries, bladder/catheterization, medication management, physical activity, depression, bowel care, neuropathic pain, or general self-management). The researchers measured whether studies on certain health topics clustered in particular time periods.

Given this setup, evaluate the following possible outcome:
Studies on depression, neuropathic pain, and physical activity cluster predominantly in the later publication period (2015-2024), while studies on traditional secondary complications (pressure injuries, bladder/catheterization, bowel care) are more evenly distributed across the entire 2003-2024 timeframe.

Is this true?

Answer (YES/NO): NO